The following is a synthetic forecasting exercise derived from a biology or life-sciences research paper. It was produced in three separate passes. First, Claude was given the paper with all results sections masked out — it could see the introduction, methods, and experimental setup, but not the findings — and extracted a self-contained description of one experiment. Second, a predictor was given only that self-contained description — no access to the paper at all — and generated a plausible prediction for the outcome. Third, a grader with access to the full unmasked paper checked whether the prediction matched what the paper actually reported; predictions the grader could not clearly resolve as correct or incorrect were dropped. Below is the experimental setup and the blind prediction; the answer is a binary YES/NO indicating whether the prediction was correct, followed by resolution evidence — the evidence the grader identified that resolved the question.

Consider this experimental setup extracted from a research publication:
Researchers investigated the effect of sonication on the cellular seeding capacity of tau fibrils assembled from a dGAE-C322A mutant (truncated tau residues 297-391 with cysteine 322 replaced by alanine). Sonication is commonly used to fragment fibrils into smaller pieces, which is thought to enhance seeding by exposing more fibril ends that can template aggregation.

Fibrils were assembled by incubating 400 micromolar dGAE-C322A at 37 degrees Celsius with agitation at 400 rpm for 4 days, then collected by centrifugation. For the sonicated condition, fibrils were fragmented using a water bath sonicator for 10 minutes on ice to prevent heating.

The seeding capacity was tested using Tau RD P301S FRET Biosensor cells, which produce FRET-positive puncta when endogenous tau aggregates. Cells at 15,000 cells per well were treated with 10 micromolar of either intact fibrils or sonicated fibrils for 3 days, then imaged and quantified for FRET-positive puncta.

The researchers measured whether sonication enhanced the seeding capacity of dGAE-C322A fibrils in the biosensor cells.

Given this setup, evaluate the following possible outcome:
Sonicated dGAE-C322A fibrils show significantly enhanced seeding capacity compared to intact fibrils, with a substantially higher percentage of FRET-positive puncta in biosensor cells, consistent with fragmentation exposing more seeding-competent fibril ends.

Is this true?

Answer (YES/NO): YES